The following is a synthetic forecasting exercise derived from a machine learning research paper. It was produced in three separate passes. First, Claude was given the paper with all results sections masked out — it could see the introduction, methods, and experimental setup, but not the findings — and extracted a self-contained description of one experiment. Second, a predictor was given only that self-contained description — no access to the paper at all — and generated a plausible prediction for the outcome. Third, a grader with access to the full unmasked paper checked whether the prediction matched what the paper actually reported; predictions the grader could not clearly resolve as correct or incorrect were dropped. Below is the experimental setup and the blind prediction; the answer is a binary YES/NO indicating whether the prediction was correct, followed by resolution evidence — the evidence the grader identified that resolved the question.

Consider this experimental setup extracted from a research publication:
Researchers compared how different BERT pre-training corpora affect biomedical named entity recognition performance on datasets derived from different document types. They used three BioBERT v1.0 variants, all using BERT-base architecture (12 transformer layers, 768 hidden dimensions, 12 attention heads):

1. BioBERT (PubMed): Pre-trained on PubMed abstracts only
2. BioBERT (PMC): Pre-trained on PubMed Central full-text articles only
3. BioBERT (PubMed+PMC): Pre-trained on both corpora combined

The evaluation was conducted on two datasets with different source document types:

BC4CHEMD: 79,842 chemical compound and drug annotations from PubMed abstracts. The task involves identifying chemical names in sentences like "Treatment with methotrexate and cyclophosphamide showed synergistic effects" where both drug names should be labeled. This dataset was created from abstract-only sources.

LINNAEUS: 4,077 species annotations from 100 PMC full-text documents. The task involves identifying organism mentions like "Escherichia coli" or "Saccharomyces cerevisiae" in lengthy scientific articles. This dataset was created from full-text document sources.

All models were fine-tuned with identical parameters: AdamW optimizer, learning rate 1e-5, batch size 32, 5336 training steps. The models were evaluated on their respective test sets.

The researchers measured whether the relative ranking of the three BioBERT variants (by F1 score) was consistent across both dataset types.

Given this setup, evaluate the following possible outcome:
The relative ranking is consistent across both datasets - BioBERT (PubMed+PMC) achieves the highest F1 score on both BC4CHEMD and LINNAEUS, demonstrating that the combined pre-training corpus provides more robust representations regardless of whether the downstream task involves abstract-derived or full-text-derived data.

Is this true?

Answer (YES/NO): NO